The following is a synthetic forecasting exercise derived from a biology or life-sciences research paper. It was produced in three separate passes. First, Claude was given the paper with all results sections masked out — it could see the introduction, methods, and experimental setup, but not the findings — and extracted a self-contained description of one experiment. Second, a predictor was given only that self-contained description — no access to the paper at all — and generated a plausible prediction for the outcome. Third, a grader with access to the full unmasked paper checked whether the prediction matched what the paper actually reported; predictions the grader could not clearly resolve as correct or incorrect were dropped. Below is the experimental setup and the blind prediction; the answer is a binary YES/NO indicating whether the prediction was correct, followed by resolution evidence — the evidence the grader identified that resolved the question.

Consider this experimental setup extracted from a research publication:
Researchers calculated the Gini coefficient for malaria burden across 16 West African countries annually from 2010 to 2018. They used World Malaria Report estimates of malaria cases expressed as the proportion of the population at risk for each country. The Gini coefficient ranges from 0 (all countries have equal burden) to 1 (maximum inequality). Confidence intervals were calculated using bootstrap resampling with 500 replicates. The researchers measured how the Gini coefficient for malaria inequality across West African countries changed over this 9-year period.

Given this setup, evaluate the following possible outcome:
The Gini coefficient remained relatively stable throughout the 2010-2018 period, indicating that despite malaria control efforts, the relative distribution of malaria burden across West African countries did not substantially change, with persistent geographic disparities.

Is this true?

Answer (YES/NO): YES